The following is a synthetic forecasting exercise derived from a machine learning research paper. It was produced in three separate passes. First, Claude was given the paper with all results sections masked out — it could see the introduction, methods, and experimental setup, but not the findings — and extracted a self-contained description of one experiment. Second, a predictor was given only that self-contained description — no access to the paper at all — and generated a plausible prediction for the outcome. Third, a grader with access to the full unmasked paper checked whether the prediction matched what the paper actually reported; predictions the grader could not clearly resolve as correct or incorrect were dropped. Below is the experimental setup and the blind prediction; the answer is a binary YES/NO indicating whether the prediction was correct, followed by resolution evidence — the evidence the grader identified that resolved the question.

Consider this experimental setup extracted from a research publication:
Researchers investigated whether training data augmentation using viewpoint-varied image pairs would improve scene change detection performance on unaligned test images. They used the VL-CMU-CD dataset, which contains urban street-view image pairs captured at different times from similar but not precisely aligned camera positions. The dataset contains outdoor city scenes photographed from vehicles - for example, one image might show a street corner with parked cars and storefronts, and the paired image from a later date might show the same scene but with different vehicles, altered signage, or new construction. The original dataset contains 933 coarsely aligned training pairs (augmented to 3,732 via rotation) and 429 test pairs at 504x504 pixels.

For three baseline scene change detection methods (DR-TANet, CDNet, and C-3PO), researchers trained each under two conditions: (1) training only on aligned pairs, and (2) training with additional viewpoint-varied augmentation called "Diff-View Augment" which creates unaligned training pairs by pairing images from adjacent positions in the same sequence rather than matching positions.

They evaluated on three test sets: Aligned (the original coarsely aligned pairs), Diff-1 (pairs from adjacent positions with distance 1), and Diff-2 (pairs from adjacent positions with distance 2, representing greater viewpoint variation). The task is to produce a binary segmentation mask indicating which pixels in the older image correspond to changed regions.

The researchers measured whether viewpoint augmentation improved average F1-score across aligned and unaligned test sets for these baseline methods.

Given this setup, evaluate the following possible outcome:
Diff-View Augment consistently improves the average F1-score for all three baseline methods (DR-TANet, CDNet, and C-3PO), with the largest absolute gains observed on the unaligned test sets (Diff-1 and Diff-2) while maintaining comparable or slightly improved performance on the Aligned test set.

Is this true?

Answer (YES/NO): NO